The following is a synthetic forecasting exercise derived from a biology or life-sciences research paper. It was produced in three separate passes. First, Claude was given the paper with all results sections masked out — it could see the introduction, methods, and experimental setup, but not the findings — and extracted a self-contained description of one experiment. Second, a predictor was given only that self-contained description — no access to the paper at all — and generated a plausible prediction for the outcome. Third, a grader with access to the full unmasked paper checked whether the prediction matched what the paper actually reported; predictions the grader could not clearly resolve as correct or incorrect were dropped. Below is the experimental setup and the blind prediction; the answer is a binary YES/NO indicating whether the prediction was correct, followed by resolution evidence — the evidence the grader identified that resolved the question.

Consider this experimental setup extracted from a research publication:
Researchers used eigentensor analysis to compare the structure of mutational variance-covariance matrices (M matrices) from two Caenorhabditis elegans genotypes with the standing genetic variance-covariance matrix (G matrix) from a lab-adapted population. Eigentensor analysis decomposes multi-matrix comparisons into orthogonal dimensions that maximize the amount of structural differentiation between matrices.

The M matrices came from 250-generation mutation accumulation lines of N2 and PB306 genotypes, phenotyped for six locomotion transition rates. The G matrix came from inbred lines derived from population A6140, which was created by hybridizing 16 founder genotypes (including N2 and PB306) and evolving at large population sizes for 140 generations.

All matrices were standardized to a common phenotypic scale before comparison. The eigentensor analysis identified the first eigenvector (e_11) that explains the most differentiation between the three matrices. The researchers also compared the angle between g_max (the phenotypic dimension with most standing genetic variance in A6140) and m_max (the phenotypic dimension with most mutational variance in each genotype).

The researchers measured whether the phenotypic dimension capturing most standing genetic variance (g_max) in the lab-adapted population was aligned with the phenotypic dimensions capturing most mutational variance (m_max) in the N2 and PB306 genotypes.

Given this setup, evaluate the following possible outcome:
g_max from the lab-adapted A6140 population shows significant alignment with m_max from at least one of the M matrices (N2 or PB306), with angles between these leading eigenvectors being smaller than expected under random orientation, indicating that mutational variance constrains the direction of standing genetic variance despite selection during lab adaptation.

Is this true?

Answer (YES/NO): NO